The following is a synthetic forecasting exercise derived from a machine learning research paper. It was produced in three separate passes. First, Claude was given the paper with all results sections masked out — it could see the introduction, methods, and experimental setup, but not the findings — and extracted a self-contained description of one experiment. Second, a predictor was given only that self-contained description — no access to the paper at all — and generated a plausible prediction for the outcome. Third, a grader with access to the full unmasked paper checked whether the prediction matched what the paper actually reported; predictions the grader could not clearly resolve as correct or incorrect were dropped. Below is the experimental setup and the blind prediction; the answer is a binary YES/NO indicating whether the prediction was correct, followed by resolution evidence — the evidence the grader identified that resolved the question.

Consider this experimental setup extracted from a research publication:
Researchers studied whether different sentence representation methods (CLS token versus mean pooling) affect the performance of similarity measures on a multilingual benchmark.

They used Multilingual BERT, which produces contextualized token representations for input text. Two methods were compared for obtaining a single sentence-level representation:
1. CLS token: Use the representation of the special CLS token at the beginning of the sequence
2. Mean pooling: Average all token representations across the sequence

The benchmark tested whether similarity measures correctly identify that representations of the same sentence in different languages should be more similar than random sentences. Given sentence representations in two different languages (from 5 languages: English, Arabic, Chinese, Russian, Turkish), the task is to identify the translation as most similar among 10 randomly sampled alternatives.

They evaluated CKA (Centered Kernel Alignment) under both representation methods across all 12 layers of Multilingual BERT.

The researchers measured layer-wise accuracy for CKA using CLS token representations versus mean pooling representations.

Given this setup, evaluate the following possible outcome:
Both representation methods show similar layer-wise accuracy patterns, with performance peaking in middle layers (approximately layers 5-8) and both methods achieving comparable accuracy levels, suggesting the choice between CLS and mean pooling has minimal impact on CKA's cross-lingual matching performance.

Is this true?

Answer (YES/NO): NO